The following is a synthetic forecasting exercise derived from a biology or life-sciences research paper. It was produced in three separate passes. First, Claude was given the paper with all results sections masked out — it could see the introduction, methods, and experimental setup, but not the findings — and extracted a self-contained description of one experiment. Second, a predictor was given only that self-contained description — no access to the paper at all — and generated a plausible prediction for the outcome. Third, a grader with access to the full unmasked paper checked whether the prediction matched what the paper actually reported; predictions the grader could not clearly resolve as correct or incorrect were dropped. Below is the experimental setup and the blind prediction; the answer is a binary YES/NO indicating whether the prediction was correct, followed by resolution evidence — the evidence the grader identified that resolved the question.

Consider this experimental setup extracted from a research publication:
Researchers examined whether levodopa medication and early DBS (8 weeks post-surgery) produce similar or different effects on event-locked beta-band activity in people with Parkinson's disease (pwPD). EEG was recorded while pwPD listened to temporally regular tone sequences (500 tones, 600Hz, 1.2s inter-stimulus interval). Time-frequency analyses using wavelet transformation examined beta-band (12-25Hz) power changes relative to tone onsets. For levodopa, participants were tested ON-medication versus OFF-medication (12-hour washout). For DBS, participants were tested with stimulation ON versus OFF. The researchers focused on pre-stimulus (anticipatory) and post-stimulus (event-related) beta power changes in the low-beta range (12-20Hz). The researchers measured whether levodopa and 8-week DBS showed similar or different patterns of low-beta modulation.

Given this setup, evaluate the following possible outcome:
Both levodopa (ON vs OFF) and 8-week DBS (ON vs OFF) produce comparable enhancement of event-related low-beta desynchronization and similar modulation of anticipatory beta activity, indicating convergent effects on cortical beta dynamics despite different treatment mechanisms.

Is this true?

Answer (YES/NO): YES